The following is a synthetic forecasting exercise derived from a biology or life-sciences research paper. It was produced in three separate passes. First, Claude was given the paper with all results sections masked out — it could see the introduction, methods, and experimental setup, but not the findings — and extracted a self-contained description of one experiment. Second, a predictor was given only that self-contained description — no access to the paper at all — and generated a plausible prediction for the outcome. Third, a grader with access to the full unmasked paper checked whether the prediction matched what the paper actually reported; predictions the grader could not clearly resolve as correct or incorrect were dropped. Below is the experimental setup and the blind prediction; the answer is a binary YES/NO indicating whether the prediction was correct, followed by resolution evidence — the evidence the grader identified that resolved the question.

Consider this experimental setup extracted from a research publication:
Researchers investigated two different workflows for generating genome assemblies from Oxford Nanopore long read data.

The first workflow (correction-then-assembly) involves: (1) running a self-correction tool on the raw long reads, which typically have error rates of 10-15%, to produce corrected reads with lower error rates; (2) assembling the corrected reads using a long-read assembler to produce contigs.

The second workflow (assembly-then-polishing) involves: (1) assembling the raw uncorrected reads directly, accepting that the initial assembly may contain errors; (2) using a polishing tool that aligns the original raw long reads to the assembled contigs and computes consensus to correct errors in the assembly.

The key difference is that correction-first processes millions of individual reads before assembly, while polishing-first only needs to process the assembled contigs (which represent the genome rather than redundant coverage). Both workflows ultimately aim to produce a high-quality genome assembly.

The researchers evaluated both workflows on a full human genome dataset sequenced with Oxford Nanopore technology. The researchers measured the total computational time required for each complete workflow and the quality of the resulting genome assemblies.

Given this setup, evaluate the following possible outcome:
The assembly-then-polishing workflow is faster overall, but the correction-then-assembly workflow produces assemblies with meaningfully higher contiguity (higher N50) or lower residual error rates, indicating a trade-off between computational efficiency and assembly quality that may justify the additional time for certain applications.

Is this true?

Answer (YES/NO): NO